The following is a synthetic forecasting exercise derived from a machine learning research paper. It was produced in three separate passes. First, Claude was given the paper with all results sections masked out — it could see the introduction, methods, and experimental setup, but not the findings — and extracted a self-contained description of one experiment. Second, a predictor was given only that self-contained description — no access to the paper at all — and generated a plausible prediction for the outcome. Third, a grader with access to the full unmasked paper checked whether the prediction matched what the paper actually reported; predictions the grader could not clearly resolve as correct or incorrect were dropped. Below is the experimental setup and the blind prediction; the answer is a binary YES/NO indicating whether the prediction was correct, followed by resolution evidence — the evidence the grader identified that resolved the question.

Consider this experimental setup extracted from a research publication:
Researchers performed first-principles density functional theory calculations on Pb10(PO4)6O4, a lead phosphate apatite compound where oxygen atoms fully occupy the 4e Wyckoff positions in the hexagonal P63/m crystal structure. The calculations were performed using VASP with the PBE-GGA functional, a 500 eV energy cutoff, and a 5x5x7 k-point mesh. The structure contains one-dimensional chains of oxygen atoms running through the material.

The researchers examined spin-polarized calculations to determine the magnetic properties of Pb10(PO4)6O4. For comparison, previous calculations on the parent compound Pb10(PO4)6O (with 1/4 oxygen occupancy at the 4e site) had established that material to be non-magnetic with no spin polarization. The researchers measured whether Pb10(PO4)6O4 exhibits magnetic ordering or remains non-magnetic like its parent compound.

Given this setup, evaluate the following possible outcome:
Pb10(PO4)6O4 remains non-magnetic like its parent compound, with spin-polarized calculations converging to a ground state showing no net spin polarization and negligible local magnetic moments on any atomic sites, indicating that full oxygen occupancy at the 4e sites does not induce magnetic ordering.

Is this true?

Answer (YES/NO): NO